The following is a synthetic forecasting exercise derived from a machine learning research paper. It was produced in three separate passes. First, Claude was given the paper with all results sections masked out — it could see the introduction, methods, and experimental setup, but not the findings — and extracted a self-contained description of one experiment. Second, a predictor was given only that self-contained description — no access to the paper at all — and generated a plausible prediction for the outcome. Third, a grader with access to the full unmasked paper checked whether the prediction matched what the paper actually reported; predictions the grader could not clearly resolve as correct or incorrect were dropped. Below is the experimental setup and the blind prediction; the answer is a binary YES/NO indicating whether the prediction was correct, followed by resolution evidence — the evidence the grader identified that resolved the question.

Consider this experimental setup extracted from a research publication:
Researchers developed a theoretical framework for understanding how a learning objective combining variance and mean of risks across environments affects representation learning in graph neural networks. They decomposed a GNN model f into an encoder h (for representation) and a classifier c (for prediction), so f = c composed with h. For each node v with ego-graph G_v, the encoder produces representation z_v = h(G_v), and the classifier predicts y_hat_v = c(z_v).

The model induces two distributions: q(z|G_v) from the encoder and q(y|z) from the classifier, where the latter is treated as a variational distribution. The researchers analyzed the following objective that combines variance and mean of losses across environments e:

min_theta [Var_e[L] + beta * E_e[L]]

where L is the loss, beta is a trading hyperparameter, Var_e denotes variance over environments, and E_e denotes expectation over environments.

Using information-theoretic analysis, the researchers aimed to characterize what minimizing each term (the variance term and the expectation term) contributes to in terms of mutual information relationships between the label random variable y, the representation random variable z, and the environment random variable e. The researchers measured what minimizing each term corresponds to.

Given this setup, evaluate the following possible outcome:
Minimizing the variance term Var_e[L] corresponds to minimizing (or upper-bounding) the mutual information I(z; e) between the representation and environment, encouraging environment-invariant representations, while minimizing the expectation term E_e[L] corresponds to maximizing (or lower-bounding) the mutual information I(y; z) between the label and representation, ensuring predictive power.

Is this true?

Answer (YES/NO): NO